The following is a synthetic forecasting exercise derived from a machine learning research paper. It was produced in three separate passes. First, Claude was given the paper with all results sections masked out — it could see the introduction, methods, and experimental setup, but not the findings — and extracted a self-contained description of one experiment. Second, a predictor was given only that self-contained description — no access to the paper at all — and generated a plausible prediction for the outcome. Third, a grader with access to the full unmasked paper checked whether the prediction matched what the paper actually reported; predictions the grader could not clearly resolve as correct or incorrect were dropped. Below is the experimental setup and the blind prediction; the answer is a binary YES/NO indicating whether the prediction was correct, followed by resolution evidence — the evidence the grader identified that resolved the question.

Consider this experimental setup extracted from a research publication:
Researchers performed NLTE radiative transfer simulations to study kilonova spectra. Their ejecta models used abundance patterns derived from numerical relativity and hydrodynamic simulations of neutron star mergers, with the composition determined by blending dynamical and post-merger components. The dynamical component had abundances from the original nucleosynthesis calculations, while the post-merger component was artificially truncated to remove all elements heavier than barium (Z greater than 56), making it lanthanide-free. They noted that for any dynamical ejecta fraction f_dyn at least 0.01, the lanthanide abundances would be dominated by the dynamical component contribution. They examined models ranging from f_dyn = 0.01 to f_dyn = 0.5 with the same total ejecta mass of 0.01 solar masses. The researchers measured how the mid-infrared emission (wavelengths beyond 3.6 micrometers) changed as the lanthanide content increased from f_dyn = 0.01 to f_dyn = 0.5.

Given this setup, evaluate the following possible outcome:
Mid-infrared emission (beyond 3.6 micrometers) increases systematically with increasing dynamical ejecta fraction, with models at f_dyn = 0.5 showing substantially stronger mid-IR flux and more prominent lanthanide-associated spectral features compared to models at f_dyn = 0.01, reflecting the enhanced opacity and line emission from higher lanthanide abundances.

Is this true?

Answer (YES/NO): NO